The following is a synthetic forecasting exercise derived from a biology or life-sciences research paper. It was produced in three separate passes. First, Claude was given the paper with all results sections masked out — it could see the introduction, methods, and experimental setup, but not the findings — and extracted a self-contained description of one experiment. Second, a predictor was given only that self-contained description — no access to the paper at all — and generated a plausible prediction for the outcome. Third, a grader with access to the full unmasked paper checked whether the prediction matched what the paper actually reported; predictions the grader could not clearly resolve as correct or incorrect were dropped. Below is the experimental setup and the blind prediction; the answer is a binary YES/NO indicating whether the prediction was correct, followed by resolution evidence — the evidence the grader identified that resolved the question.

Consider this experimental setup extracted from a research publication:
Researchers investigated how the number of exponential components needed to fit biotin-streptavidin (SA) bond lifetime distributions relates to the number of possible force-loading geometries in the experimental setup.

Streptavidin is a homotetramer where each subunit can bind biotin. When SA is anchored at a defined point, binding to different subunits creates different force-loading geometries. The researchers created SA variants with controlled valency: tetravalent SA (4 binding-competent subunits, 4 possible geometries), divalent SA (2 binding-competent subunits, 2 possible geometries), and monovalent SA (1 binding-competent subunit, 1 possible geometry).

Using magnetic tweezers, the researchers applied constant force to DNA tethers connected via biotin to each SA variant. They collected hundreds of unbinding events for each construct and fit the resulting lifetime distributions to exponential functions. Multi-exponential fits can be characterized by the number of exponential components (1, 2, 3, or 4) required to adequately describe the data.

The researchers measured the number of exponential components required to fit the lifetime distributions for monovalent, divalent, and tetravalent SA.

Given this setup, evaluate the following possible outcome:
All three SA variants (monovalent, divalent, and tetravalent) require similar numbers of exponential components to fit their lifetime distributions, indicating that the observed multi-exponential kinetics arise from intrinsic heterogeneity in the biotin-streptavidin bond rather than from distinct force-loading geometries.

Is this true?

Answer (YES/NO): NO